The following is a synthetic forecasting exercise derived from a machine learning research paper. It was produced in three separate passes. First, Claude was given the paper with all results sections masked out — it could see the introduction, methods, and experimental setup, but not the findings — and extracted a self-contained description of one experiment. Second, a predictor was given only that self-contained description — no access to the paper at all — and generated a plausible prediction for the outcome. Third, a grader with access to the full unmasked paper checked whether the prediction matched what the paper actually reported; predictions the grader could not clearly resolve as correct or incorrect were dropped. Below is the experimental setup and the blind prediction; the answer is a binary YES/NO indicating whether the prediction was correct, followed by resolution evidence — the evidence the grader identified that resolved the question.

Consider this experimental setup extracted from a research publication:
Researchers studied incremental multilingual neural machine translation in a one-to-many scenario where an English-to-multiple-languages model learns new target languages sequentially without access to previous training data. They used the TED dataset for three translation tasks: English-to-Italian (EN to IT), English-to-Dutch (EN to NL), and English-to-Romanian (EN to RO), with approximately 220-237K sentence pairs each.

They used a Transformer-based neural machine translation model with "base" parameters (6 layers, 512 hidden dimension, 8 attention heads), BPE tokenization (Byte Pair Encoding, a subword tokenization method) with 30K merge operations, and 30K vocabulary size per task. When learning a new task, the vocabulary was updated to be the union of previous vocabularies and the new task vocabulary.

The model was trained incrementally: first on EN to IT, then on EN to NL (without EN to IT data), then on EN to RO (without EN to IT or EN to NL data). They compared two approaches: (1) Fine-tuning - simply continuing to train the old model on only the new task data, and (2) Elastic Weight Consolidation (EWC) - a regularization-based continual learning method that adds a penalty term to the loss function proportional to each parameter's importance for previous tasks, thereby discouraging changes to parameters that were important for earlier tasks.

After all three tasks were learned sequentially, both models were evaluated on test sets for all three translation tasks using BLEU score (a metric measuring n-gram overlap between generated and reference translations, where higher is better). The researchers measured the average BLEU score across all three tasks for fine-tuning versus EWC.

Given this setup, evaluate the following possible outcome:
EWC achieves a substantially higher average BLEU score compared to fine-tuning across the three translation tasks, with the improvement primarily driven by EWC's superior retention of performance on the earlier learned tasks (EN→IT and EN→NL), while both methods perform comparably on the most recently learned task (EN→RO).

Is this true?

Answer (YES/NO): NO